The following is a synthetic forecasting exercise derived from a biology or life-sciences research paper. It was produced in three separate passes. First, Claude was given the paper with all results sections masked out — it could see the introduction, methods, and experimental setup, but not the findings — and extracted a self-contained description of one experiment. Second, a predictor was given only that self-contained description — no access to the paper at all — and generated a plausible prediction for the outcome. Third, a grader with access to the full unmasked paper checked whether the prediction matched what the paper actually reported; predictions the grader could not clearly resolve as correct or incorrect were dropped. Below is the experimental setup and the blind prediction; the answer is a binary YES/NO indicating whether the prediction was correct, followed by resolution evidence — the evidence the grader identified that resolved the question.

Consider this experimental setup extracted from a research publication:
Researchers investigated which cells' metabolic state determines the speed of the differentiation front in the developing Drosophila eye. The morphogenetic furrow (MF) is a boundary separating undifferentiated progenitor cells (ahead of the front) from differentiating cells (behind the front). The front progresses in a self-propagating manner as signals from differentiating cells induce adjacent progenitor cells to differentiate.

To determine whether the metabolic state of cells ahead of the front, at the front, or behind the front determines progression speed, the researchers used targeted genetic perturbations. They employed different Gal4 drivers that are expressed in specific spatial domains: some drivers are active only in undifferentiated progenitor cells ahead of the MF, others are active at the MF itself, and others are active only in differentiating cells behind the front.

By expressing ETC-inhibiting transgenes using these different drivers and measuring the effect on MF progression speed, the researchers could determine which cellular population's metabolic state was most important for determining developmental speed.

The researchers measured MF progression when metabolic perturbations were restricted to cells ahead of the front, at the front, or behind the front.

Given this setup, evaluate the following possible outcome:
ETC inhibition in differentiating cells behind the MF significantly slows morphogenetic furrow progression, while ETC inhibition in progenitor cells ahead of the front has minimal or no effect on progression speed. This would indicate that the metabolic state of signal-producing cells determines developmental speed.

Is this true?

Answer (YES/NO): NO